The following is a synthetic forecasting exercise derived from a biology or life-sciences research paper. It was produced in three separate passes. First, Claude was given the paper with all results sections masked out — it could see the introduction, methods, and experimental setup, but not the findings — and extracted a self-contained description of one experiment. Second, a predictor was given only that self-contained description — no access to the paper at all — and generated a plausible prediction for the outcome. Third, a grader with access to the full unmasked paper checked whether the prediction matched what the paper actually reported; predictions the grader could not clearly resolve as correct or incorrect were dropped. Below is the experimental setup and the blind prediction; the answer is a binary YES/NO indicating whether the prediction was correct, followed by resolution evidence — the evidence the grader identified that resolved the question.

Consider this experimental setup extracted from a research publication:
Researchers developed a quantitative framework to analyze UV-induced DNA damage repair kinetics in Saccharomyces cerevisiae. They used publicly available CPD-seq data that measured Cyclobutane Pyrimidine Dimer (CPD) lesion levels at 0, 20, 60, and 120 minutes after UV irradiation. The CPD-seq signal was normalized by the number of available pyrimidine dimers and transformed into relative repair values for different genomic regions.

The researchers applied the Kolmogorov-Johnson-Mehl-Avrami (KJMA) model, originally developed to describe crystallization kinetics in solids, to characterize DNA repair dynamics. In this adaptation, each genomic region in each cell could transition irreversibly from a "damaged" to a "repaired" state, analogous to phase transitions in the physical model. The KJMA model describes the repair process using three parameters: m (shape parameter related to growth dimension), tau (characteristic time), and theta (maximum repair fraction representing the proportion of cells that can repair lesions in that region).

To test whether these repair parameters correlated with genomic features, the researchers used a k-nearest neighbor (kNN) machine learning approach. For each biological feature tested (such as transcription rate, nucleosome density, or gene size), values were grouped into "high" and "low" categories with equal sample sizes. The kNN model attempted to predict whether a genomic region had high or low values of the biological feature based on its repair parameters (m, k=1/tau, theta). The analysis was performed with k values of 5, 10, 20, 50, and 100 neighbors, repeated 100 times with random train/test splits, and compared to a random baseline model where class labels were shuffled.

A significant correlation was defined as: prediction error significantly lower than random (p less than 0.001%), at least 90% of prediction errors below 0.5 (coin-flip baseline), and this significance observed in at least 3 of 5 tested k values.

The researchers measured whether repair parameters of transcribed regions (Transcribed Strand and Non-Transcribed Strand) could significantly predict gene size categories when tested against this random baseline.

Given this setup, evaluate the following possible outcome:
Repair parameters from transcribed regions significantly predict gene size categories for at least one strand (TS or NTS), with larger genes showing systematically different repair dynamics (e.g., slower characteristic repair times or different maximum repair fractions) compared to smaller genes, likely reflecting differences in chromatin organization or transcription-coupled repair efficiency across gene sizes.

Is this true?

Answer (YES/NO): YES